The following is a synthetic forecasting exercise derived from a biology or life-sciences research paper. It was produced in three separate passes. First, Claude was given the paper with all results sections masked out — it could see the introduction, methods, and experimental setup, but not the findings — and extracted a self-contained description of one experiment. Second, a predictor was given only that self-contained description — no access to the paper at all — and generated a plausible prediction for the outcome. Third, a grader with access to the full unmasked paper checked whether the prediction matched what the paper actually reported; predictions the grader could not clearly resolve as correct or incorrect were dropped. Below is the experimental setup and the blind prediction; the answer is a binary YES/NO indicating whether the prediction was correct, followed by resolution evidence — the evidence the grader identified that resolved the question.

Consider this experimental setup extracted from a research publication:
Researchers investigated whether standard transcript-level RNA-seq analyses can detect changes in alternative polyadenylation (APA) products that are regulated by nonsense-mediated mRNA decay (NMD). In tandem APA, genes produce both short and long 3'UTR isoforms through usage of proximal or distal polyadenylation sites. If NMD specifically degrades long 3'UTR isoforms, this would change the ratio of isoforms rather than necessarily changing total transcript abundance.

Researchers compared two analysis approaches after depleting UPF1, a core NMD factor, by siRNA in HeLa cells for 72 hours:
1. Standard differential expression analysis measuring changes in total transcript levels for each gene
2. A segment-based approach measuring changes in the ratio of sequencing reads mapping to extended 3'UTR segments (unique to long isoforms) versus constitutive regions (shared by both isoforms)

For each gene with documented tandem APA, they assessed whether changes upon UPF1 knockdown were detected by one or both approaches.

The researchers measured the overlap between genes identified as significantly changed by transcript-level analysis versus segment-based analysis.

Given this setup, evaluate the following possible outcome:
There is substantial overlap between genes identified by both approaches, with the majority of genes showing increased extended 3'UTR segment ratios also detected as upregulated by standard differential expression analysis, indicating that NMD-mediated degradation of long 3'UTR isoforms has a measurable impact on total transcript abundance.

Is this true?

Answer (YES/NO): NO